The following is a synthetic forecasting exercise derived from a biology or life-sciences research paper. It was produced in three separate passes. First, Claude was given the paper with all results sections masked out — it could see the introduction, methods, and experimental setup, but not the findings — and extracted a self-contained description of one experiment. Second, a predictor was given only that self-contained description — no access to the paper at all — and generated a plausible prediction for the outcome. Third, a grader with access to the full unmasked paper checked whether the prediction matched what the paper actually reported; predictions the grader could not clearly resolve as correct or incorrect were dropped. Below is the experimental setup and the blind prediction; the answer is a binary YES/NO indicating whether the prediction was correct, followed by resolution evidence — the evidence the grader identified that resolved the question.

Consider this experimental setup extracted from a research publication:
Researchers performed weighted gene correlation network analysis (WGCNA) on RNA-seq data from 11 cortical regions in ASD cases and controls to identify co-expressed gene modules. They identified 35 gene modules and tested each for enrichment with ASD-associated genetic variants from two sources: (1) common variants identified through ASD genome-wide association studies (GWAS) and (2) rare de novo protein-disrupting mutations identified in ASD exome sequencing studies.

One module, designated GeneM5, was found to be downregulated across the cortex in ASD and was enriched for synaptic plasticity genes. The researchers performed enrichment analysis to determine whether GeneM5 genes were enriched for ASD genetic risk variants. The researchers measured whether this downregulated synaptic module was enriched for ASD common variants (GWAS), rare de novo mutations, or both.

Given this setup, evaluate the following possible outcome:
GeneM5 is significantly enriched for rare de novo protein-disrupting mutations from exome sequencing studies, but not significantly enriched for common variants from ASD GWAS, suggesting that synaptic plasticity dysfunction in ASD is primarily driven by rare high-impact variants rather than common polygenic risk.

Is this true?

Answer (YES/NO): NO